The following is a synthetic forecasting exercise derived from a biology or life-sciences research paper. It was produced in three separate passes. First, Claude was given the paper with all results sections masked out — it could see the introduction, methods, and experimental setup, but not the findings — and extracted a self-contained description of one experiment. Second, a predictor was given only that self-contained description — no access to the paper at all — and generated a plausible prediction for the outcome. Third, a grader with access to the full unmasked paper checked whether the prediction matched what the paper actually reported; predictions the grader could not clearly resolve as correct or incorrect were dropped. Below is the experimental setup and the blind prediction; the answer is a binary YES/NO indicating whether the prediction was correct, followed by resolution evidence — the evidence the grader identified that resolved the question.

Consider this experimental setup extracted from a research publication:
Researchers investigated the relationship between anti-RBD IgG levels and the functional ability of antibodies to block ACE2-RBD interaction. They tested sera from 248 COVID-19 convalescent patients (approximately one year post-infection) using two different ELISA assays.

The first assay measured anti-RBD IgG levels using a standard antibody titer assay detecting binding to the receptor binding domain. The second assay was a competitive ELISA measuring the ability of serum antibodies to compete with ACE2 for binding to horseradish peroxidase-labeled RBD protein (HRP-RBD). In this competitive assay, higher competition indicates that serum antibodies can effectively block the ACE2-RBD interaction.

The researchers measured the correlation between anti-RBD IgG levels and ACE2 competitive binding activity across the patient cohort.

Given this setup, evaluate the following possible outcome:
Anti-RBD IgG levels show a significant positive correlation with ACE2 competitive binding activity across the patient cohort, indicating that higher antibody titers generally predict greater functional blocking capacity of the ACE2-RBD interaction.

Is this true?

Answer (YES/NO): YES